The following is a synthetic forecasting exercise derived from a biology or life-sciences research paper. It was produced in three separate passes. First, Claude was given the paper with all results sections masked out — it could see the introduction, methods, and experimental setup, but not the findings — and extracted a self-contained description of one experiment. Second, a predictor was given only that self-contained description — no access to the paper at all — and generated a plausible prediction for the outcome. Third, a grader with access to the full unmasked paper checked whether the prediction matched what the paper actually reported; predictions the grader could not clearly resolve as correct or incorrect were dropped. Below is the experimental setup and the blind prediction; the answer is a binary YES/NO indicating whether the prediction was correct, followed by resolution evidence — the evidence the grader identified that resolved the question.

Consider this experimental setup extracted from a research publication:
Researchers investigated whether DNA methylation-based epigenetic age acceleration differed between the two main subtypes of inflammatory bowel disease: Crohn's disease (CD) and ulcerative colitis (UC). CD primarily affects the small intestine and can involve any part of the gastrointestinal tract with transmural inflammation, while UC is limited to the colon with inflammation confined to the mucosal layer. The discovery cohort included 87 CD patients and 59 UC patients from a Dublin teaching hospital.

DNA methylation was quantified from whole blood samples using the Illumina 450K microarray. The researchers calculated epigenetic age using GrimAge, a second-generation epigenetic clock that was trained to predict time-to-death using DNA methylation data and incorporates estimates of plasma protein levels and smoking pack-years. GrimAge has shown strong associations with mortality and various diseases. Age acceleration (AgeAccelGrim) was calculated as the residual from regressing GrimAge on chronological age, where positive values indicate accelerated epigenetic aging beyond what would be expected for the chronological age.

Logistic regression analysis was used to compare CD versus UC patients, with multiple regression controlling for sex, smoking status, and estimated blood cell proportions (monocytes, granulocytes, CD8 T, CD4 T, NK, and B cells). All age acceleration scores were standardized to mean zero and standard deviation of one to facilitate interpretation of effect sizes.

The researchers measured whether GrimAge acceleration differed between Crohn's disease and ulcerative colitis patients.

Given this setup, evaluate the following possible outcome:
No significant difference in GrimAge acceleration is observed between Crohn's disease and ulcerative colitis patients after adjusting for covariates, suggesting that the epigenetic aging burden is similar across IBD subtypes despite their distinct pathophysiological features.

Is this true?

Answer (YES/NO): NO